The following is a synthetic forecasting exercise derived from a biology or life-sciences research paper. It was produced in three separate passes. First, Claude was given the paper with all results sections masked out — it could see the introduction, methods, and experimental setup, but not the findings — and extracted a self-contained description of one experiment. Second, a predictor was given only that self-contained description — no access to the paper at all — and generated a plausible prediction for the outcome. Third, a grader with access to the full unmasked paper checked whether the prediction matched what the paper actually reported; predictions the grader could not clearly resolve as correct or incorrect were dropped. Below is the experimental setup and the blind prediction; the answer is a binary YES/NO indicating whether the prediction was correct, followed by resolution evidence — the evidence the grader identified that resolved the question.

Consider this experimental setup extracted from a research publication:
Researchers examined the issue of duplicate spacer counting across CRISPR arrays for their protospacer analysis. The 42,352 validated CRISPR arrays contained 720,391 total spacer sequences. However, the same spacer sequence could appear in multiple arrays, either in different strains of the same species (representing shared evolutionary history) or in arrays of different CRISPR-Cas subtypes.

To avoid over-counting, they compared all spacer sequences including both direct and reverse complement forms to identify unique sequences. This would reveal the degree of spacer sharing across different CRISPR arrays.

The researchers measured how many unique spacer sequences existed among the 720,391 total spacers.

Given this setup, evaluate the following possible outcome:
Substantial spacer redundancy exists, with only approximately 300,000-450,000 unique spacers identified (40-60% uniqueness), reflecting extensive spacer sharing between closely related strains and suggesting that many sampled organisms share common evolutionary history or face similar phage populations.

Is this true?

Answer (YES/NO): YES